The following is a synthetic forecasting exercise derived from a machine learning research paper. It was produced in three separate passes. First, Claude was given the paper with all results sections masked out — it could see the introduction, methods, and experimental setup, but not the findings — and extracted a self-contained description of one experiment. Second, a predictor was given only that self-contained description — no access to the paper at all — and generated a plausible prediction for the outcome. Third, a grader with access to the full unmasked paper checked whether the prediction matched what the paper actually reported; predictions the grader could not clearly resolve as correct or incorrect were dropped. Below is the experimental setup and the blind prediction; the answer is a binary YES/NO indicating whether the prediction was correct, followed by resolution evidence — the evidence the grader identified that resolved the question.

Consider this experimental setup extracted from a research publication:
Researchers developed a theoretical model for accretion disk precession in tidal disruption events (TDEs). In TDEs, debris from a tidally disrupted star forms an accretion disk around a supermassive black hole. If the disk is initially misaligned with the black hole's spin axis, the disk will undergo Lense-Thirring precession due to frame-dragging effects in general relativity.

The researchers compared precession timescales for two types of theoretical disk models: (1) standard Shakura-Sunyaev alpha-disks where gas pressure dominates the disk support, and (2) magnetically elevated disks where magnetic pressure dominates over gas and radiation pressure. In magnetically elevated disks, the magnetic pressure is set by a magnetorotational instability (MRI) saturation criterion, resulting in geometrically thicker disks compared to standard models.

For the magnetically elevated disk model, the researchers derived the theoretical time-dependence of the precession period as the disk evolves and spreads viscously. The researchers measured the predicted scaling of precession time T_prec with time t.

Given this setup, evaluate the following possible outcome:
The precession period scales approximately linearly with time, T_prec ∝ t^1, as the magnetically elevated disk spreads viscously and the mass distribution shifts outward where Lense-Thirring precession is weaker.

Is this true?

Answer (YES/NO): YES